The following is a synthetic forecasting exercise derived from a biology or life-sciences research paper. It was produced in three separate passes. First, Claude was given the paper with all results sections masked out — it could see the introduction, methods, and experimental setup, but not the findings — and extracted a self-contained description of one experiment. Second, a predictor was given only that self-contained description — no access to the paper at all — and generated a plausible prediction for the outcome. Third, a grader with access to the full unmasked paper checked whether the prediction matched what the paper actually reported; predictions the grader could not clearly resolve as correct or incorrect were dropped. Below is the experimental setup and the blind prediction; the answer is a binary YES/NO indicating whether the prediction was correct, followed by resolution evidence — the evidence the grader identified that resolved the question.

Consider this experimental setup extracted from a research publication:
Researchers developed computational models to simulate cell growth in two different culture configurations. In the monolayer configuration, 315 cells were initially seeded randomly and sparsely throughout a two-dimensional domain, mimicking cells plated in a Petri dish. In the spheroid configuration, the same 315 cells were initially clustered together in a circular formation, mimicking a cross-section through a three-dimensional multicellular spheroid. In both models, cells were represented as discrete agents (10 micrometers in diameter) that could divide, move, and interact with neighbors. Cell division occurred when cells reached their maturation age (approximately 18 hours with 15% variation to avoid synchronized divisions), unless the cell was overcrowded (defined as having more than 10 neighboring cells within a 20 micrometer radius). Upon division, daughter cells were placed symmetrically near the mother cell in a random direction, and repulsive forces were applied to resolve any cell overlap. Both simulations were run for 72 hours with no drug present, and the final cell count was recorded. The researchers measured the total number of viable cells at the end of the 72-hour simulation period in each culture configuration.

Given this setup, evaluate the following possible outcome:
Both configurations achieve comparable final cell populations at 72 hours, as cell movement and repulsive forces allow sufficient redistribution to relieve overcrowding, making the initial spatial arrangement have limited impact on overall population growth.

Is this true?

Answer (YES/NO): NO